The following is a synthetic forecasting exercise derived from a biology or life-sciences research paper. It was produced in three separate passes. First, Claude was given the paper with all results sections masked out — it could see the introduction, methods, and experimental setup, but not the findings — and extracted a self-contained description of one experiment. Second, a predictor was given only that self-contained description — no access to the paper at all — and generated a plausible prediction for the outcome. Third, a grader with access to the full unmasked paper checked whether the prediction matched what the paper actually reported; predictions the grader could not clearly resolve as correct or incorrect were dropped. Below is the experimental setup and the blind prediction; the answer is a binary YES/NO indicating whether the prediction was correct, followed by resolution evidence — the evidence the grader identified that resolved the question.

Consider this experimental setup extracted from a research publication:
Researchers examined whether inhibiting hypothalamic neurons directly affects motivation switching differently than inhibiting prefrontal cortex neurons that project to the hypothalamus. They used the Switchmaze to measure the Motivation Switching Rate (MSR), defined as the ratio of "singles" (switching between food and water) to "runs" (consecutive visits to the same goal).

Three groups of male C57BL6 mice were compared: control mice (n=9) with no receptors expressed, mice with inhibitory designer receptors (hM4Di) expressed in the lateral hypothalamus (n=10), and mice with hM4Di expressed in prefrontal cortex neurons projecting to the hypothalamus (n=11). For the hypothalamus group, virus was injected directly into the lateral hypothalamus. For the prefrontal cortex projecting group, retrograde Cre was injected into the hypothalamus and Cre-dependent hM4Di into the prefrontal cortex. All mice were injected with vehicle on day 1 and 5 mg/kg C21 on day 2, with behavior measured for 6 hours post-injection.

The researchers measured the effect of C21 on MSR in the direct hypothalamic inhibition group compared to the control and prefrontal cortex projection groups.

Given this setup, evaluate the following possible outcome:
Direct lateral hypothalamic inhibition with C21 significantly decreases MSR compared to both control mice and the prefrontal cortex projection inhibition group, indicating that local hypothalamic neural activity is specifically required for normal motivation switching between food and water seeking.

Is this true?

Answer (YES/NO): NO